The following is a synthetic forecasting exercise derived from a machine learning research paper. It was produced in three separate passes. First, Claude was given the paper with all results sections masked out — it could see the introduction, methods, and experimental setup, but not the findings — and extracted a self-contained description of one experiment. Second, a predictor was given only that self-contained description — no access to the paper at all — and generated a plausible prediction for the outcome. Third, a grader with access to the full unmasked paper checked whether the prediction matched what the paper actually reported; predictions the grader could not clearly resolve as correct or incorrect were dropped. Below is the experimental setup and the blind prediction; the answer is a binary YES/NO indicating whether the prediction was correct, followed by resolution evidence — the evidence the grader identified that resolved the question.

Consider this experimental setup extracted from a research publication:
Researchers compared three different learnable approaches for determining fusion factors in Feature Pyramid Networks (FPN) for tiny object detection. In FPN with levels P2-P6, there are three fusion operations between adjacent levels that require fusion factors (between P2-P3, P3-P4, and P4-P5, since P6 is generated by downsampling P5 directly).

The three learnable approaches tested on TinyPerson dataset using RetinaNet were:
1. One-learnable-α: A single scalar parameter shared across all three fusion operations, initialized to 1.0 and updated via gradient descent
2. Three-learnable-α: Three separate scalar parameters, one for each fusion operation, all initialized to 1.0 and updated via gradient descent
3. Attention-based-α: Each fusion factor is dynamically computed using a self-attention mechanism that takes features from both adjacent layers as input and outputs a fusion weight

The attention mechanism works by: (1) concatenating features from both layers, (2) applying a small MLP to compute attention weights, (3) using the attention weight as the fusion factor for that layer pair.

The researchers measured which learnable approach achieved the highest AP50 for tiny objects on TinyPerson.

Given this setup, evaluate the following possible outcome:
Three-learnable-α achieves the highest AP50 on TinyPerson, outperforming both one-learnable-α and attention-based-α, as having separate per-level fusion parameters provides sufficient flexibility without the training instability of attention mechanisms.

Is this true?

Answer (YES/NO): NO